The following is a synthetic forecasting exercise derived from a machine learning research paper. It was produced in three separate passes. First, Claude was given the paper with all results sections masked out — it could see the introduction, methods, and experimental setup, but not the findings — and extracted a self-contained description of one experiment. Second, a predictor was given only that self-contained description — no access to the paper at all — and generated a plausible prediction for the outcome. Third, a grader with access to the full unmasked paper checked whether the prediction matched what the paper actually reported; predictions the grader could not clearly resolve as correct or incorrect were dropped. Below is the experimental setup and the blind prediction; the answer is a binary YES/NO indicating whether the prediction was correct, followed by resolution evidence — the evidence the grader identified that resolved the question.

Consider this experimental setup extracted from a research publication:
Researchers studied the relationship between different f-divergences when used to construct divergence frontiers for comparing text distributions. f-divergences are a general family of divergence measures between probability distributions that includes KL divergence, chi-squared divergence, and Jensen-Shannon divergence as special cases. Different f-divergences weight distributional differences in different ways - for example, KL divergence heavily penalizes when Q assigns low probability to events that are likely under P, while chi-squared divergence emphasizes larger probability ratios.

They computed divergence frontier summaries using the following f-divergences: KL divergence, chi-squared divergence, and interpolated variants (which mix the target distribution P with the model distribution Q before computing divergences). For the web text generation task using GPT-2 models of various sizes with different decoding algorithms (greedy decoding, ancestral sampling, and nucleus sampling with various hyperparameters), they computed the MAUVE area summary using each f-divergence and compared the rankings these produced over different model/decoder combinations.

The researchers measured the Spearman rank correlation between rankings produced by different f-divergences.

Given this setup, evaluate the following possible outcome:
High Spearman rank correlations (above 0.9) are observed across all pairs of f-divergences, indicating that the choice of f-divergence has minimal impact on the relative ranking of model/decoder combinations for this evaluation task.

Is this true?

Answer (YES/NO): YES